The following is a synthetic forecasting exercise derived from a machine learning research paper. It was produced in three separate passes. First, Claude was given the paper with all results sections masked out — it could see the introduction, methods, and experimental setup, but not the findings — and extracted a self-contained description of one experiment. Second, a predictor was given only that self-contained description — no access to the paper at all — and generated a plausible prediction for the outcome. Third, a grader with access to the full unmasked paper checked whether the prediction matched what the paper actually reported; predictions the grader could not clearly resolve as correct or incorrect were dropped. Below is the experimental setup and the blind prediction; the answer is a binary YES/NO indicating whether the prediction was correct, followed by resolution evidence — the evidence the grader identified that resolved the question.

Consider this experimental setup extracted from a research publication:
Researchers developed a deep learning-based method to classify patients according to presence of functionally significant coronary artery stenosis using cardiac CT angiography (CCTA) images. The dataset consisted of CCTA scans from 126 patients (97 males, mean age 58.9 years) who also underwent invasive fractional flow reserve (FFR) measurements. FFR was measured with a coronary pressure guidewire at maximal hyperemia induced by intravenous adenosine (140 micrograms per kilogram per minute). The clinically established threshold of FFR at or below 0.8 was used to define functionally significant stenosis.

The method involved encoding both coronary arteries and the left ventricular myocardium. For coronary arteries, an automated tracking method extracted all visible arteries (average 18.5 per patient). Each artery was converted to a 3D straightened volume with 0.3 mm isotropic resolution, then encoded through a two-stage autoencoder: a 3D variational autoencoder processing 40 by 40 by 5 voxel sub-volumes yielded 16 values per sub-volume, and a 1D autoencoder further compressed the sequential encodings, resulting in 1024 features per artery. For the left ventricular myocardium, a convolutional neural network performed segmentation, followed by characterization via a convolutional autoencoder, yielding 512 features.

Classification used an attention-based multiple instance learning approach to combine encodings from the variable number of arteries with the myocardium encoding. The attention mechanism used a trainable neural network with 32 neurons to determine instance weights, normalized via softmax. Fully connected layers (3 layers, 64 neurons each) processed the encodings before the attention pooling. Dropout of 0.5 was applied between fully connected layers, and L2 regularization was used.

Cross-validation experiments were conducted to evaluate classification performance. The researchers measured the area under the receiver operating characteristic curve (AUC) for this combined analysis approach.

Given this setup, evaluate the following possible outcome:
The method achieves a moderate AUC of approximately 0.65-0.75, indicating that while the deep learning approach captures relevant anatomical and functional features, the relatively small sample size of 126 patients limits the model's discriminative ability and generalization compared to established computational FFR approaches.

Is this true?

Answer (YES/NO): YES